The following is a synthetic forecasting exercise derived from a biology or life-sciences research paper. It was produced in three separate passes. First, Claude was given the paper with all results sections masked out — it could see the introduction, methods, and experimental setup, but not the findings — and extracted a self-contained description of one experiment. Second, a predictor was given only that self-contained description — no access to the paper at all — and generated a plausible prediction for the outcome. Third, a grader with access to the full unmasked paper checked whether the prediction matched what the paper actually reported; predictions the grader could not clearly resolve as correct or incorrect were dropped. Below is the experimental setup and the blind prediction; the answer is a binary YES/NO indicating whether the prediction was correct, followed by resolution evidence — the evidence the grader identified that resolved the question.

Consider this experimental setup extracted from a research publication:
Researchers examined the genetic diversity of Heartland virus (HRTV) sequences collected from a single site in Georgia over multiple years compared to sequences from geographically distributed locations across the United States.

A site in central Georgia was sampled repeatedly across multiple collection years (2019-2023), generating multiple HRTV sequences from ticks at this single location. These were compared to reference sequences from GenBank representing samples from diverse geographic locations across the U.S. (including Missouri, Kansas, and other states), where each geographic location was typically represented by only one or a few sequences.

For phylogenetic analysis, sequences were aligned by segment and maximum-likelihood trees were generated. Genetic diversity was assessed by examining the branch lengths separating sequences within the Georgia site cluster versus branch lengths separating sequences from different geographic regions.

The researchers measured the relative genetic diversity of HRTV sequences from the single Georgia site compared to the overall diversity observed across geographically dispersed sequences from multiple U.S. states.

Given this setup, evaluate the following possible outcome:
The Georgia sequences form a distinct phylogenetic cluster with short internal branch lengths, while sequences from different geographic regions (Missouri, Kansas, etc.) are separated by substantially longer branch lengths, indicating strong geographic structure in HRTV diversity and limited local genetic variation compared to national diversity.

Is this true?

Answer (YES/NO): YES